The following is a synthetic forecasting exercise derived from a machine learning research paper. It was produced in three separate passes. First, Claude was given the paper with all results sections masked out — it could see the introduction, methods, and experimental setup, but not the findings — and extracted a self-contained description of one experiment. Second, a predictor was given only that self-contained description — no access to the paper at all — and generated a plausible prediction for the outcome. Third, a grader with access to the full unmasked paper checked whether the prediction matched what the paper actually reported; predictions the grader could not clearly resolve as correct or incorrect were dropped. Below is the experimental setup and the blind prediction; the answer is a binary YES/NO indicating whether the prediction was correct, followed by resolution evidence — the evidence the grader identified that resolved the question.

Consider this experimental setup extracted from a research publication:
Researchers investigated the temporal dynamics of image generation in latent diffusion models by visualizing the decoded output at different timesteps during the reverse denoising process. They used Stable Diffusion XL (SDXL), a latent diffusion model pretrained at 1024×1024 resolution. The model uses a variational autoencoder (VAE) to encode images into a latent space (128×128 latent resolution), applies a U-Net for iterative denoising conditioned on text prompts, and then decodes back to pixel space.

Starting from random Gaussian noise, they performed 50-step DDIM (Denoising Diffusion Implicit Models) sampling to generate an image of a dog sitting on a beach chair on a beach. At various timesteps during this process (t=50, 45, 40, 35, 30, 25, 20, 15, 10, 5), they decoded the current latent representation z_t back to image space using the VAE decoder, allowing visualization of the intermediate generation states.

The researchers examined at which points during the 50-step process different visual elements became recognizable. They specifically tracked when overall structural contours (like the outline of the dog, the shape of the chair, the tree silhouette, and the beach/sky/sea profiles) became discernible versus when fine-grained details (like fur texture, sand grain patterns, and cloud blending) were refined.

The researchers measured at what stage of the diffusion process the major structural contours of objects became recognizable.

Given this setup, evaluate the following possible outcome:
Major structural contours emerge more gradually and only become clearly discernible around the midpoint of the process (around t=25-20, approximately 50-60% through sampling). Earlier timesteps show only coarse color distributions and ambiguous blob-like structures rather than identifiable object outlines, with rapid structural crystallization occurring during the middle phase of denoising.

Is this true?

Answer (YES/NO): NO